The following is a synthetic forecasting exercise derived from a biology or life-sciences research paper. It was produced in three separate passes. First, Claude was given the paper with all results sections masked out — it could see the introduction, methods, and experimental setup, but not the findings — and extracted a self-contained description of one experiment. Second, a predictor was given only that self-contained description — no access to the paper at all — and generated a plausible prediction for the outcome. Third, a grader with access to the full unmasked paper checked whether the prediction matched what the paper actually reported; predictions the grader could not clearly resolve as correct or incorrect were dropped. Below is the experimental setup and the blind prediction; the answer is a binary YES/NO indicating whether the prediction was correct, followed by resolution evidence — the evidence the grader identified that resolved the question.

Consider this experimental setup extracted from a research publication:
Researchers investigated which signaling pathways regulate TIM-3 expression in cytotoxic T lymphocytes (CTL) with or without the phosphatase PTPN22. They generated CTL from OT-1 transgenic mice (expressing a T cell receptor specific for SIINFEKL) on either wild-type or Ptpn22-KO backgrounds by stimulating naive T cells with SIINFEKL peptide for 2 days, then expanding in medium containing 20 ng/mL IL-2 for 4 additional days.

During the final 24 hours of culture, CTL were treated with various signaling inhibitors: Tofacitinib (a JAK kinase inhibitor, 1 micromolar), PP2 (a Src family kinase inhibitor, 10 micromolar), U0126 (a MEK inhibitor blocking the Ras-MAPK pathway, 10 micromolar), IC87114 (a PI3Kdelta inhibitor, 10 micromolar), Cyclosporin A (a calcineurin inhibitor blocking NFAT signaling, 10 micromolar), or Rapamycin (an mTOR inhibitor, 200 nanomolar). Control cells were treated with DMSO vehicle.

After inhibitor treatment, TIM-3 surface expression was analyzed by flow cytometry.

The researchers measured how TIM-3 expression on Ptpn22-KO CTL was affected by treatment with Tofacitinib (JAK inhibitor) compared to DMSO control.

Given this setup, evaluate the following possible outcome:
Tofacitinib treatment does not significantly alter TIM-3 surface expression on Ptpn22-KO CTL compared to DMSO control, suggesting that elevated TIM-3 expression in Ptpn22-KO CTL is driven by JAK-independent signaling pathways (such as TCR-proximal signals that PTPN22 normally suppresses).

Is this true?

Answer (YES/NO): NO